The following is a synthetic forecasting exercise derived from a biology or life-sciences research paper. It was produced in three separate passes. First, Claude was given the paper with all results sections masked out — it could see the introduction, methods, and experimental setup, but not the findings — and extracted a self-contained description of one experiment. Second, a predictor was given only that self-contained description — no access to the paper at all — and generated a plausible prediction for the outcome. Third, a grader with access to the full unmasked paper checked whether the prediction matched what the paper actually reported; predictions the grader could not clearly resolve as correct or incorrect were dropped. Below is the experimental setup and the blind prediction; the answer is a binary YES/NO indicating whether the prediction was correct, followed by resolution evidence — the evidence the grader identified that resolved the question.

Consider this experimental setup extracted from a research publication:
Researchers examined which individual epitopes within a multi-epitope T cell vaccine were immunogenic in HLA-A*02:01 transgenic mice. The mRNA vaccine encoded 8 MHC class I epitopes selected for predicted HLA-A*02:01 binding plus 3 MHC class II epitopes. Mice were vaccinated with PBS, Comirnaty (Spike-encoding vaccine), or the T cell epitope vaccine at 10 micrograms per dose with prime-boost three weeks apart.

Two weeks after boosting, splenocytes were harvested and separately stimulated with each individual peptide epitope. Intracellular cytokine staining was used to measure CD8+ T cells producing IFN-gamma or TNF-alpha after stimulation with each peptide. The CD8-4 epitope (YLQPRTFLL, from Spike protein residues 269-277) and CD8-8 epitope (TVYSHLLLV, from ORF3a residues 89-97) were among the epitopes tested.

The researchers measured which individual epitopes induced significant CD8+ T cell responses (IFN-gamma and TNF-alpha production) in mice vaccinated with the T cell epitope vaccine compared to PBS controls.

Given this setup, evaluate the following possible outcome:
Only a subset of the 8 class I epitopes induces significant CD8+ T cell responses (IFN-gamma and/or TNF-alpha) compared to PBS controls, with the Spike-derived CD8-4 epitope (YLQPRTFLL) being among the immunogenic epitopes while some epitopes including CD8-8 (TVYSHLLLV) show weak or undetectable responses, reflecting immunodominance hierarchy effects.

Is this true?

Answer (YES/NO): NO